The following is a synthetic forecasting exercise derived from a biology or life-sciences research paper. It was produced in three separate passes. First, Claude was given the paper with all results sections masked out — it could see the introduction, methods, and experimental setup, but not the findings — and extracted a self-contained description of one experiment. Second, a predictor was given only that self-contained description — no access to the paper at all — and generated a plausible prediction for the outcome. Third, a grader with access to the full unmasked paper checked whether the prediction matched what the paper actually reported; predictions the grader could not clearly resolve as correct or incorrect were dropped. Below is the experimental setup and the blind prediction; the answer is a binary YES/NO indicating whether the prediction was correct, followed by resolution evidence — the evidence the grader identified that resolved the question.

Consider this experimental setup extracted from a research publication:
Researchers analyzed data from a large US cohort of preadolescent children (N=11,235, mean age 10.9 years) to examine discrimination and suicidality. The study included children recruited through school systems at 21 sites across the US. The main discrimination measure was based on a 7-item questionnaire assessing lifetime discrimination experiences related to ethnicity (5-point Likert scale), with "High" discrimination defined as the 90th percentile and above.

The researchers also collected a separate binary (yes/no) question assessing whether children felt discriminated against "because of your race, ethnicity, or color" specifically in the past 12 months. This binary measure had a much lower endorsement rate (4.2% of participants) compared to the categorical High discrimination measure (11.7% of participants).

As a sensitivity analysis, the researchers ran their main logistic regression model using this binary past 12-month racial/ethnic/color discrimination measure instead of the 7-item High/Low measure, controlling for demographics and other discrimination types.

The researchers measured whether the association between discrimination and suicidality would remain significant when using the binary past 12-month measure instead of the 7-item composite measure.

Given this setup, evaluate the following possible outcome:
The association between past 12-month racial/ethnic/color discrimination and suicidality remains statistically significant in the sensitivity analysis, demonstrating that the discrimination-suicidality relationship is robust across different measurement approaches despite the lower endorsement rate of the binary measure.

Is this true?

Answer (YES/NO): NO